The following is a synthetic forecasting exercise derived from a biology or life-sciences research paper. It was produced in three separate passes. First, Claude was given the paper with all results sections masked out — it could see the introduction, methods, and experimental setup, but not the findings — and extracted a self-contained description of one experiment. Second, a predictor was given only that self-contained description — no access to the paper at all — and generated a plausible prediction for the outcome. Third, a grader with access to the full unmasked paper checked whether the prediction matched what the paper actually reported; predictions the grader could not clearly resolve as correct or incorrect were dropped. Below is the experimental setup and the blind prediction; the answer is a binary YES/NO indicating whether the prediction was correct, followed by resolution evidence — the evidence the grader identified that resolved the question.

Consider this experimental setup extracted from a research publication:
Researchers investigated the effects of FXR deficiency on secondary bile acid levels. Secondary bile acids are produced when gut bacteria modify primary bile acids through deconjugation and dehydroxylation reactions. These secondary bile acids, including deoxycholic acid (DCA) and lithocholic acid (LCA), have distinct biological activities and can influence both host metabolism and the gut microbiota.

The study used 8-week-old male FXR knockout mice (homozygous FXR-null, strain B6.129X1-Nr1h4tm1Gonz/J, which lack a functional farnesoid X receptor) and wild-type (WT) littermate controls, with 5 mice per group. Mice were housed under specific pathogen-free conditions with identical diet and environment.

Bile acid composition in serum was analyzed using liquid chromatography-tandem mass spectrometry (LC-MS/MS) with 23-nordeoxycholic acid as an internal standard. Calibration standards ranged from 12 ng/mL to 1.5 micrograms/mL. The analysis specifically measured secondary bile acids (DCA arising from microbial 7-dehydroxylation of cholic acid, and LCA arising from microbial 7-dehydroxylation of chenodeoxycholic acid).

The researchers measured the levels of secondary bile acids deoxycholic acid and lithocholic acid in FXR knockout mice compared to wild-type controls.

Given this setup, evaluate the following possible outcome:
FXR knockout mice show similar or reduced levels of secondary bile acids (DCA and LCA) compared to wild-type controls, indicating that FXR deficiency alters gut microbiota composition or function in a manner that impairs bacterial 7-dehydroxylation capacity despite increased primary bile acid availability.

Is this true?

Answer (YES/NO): NO